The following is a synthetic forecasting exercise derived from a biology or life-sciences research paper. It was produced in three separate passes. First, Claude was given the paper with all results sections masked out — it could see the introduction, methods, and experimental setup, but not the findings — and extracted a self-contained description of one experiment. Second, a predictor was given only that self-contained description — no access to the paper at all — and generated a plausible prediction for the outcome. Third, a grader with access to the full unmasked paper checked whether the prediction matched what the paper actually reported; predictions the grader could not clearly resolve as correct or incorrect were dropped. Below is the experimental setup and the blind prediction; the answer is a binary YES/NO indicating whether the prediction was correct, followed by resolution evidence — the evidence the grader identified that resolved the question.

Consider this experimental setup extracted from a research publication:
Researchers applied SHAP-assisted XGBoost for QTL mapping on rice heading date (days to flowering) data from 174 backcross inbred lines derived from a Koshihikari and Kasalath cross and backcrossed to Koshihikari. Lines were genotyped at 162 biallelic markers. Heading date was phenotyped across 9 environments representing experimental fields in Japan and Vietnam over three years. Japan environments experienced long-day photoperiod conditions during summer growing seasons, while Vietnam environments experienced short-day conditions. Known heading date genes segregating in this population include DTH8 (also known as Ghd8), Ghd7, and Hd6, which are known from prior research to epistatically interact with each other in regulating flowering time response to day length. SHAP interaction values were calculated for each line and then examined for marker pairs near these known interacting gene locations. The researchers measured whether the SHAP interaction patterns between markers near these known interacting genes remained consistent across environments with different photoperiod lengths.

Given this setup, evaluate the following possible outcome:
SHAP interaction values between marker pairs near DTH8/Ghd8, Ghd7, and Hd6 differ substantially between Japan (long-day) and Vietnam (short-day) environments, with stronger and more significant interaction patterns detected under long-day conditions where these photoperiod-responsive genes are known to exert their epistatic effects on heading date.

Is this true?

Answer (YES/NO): NO